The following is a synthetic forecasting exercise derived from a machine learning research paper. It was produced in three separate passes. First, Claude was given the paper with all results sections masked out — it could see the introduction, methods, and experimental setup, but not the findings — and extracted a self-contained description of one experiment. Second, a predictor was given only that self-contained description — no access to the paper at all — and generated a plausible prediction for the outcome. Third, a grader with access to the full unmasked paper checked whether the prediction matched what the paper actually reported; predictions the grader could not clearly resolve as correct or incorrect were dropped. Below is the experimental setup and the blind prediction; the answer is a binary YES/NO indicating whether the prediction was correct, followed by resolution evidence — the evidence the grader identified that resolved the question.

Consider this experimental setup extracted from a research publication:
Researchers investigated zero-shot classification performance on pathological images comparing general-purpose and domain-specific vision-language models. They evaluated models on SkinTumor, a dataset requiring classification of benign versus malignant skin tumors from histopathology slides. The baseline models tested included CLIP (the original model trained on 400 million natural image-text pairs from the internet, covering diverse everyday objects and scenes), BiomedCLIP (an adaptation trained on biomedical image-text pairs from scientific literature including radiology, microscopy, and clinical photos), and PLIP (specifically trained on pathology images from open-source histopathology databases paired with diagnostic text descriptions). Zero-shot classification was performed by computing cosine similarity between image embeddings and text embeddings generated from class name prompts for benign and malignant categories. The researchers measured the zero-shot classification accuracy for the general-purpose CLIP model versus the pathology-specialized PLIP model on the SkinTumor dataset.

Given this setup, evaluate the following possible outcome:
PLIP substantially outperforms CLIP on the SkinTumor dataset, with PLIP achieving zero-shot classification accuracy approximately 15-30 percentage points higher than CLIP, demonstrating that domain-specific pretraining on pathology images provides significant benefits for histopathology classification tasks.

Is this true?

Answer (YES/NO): NO